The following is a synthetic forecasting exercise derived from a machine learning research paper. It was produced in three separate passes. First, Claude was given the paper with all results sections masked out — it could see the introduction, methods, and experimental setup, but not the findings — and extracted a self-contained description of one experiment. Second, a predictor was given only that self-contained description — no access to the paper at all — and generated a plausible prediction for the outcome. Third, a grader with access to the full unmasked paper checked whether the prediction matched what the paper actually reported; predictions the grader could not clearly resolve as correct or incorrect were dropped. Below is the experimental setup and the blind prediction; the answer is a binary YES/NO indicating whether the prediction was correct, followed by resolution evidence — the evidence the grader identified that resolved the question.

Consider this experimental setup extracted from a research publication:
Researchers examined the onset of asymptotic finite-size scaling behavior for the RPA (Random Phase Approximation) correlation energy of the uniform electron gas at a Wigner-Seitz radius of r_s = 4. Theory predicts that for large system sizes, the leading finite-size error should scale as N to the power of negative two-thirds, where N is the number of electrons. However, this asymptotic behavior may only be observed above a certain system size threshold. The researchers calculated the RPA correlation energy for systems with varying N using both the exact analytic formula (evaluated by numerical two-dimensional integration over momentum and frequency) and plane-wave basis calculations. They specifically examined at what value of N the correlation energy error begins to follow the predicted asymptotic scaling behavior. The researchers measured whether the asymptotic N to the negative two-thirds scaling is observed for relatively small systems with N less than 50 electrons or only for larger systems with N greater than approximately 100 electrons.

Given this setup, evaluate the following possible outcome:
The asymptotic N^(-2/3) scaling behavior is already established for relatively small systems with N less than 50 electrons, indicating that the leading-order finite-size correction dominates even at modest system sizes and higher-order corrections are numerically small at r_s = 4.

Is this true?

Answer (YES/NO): NO